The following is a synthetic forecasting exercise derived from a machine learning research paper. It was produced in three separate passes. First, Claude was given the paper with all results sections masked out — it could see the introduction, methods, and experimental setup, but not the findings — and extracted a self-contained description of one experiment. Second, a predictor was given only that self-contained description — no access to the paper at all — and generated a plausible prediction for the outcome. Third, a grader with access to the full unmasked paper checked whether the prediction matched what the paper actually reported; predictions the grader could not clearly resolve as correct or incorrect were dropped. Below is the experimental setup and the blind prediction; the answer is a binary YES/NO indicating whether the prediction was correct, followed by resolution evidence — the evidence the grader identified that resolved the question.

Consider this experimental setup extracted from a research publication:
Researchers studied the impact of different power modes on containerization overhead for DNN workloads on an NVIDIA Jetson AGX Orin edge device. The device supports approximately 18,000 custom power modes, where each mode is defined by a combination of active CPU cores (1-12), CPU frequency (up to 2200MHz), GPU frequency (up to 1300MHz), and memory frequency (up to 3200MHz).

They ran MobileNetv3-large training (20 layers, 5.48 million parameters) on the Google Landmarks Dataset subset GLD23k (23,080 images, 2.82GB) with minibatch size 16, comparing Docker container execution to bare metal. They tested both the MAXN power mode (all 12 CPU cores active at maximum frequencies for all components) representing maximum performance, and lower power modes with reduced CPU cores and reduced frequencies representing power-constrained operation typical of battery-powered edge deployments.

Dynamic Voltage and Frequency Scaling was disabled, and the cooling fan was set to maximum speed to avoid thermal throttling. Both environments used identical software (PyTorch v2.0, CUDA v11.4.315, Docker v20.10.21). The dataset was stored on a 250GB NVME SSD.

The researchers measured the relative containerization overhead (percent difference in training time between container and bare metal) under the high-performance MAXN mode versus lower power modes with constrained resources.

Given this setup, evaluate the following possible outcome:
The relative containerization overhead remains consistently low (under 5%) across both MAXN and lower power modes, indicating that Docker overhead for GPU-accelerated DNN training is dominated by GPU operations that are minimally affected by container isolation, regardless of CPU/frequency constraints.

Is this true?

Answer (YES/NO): NO